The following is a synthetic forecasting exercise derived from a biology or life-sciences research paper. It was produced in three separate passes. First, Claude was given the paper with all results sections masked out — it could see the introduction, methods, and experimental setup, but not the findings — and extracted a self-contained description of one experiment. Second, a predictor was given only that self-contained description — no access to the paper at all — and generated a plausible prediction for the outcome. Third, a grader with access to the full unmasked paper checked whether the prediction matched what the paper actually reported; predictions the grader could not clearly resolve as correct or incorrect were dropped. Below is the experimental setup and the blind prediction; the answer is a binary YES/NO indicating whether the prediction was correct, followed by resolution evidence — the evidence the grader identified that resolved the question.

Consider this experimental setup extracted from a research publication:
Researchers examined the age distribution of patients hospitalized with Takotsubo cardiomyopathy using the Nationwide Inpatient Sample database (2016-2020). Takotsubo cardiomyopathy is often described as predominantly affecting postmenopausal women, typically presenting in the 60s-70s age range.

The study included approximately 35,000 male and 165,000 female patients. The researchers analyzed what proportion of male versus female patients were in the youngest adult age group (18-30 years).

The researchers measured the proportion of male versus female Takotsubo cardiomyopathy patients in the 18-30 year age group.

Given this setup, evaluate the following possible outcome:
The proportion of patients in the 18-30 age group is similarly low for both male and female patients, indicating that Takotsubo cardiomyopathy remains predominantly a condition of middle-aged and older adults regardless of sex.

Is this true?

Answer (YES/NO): NO